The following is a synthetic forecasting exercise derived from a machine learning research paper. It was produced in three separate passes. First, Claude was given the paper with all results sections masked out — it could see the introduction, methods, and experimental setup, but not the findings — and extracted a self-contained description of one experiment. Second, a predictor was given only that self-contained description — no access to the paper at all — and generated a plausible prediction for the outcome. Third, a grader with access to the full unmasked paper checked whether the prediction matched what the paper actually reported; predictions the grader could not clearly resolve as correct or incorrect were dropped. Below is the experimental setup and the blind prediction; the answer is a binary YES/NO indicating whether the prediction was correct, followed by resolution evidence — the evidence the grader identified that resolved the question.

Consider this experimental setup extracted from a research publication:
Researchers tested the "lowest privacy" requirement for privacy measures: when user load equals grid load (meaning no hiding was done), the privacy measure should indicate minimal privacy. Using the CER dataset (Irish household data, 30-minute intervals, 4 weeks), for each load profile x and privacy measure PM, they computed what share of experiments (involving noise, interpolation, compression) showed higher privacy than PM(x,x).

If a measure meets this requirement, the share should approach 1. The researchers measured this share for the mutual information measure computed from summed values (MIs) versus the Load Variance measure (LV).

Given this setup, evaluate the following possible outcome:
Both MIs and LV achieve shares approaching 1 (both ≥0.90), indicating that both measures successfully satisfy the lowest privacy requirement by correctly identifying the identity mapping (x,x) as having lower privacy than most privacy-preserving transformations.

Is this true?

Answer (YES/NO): NO